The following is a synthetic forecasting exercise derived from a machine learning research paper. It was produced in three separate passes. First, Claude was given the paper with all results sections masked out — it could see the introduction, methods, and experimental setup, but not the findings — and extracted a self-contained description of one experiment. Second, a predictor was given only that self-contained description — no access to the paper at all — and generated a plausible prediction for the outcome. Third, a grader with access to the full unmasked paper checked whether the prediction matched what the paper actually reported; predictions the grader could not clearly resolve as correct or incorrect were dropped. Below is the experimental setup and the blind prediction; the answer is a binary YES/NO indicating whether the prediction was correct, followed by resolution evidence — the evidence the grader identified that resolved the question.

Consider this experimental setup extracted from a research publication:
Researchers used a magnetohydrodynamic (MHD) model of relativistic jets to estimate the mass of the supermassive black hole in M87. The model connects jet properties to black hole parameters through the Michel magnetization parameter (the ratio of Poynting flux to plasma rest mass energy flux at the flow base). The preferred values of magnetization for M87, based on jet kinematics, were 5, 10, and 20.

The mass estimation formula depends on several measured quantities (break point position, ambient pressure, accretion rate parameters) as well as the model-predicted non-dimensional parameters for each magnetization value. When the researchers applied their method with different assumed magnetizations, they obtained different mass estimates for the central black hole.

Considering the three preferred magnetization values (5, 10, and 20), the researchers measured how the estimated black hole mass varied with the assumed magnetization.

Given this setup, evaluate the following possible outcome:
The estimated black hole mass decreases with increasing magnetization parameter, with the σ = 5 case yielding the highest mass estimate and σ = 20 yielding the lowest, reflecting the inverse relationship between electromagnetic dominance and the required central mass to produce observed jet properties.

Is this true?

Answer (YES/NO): YES